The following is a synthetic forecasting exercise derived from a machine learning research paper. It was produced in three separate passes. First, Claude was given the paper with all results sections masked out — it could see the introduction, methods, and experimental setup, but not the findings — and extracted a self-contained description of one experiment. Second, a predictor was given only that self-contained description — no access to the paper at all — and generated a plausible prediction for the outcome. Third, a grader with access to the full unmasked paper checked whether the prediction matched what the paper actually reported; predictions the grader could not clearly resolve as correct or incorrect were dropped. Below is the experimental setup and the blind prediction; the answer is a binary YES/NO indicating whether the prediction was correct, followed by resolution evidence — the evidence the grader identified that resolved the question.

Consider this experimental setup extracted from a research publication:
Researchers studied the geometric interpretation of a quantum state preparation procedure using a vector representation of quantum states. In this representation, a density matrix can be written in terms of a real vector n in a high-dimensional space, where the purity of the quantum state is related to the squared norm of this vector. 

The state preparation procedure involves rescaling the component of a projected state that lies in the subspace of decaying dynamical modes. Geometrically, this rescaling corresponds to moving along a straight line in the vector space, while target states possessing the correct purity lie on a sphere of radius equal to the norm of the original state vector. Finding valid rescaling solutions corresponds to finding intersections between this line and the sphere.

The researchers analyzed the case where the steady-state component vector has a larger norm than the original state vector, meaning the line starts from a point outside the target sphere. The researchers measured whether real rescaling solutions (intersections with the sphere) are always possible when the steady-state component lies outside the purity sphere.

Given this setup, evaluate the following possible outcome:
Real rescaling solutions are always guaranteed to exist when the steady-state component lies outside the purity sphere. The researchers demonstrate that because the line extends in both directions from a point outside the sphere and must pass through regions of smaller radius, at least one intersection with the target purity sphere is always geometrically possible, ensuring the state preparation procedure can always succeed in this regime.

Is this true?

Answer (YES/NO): NO